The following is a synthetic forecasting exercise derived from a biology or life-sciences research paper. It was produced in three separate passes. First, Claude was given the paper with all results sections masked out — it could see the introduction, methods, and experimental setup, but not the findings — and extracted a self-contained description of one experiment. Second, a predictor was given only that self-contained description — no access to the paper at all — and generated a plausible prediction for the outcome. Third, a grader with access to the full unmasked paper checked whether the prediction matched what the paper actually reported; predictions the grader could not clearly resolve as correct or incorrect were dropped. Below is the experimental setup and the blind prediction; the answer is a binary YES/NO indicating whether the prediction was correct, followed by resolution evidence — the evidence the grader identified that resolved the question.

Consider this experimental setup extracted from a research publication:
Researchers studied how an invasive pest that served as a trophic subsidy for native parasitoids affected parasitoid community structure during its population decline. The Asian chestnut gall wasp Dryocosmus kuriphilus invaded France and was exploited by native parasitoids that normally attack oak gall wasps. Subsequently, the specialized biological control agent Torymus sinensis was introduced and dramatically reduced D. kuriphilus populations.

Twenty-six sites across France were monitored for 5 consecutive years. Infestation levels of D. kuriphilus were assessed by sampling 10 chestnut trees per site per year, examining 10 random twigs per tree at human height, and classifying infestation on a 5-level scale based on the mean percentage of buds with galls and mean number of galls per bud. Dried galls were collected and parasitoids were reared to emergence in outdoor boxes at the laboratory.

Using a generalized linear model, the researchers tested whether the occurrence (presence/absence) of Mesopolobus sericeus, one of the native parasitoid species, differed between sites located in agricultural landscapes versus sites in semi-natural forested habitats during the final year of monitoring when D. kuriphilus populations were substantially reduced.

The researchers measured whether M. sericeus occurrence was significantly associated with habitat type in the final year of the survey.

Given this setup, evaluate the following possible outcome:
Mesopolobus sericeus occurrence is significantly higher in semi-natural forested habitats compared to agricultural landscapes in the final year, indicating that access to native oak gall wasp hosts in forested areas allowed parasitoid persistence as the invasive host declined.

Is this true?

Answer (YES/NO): YES